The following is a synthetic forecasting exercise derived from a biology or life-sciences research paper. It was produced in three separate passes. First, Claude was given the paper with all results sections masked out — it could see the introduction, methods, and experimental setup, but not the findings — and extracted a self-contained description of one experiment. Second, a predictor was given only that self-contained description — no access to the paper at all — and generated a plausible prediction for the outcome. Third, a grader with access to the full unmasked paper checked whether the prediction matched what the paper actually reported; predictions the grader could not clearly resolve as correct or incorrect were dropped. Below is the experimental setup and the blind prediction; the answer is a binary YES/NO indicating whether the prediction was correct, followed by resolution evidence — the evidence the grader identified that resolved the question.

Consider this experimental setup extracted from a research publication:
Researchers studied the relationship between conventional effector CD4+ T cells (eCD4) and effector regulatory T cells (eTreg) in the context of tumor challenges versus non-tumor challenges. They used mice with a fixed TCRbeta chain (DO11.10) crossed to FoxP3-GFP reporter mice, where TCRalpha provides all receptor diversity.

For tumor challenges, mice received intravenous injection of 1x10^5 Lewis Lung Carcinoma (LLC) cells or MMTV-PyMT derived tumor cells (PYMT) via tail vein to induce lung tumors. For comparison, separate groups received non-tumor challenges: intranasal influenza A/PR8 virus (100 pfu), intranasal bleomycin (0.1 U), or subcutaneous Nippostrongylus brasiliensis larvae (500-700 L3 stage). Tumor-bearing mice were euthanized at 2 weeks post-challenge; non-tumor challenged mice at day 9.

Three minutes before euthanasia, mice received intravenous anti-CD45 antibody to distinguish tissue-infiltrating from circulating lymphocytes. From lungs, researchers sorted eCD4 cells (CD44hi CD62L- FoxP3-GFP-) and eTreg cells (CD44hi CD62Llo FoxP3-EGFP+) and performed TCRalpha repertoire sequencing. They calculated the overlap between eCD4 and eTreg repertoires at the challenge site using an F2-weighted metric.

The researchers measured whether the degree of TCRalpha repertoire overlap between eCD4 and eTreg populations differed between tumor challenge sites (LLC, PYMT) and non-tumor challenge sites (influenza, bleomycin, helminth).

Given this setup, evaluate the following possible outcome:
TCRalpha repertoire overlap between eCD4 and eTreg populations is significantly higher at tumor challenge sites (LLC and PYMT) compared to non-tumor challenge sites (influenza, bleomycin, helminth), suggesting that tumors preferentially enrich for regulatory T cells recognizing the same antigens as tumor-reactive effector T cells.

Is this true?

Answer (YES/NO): YES